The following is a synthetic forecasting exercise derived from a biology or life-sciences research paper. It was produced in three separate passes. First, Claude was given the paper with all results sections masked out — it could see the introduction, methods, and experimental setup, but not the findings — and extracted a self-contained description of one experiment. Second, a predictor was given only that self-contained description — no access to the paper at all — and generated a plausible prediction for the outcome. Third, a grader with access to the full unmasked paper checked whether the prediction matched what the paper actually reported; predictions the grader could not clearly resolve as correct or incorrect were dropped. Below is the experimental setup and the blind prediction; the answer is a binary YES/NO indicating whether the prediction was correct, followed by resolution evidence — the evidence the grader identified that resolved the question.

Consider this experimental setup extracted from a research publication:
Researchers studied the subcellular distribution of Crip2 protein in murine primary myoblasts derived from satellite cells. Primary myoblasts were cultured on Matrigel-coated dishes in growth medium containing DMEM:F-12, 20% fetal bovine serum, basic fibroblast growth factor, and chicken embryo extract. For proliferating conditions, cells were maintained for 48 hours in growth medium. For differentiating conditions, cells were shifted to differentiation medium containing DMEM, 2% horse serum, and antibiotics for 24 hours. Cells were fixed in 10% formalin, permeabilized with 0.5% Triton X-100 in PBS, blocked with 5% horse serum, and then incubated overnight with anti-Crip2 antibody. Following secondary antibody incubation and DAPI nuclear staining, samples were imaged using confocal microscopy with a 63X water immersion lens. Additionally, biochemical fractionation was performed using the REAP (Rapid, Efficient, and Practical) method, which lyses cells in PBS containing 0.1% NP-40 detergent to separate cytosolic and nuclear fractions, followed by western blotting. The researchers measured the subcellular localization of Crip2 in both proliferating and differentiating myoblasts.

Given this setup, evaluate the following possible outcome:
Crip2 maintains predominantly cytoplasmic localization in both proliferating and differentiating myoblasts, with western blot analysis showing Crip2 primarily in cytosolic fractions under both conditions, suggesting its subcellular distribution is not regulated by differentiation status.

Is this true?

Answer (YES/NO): NO